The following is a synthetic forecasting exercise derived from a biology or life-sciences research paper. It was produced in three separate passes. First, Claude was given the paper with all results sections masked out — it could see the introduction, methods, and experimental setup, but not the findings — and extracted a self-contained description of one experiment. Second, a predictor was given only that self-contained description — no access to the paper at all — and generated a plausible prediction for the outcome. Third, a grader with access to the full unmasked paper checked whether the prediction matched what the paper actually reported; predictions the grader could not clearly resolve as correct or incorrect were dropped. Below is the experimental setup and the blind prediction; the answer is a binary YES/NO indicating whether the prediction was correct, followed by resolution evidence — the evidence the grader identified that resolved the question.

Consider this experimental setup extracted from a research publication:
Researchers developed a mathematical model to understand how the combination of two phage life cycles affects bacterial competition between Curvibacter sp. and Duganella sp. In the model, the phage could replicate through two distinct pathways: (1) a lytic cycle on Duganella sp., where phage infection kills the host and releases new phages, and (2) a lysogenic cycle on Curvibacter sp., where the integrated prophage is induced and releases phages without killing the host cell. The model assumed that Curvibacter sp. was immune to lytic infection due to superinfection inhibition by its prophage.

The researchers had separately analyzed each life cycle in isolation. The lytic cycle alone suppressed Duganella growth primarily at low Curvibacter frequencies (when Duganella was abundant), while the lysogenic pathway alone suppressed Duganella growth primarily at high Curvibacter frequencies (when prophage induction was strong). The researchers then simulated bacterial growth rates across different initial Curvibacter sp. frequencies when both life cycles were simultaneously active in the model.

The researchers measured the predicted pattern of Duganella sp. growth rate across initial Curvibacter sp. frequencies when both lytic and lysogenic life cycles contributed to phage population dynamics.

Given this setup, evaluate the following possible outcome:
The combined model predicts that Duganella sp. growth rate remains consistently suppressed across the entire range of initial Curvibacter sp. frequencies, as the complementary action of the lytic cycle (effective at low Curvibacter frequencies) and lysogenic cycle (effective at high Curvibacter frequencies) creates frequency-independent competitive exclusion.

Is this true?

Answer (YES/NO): NO